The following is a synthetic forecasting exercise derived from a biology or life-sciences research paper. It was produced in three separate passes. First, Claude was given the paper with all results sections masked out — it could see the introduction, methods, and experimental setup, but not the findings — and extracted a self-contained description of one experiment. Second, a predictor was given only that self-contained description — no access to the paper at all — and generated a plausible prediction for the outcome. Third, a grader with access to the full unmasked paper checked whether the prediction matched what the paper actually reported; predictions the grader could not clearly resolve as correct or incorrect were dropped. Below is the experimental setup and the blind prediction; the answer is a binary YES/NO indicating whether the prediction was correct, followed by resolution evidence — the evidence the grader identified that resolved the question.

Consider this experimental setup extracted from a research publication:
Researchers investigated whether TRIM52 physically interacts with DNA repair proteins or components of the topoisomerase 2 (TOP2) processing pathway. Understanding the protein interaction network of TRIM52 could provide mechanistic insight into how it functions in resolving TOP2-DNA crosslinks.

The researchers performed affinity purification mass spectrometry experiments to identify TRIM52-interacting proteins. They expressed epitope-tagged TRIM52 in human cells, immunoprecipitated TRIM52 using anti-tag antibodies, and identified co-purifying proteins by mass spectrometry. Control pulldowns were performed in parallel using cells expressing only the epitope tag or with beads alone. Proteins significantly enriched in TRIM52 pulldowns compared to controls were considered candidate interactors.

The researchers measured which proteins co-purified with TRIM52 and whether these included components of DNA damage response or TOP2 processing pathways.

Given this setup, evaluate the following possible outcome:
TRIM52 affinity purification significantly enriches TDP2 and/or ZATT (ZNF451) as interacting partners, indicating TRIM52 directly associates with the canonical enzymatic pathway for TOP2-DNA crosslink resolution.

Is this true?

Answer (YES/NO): YES